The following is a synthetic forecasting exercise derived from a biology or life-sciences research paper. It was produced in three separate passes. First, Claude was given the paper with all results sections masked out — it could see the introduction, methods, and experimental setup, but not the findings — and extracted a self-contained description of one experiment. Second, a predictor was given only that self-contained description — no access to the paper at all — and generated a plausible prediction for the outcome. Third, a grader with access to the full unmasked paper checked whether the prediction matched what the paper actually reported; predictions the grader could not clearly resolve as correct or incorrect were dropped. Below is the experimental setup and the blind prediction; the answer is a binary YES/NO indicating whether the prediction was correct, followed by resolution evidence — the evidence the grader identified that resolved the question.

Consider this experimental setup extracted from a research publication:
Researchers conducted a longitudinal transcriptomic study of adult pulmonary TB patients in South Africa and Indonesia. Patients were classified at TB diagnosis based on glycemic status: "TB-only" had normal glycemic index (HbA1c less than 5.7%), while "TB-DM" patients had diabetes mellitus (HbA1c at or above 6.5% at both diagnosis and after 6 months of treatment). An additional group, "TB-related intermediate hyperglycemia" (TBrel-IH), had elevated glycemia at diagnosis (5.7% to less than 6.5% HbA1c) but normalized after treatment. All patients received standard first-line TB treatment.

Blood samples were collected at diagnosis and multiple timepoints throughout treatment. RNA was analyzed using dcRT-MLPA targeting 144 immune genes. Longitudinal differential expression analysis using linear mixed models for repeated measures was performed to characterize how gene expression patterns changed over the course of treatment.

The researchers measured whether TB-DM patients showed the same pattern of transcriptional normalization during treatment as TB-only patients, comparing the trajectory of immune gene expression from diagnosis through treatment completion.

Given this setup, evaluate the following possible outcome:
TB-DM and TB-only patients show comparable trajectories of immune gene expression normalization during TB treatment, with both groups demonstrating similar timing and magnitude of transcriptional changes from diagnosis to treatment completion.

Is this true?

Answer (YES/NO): YES